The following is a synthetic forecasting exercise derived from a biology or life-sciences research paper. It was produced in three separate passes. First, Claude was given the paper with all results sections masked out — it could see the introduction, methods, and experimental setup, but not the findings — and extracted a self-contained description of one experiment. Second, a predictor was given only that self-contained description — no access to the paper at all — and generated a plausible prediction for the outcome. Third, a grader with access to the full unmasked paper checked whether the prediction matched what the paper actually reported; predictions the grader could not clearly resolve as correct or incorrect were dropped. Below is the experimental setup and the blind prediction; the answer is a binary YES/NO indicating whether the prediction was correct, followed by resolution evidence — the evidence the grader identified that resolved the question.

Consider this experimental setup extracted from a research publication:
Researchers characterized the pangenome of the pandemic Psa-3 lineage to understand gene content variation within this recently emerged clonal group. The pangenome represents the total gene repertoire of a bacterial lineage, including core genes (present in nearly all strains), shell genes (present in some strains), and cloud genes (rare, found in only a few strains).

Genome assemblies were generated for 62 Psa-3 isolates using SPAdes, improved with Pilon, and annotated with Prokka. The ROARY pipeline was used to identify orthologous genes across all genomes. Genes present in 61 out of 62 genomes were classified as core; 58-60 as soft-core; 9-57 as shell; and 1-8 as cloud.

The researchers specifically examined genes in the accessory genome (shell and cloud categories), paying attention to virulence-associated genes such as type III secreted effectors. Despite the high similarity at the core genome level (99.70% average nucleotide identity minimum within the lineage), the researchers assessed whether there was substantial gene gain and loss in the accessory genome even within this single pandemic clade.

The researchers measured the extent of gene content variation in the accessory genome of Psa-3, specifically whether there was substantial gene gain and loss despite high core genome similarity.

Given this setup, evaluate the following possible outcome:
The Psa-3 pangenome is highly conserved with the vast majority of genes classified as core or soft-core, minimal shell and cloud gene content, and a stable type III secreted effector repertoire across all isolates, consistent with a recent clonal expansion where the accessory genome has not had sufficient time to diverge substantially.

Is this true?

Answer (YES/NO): NO